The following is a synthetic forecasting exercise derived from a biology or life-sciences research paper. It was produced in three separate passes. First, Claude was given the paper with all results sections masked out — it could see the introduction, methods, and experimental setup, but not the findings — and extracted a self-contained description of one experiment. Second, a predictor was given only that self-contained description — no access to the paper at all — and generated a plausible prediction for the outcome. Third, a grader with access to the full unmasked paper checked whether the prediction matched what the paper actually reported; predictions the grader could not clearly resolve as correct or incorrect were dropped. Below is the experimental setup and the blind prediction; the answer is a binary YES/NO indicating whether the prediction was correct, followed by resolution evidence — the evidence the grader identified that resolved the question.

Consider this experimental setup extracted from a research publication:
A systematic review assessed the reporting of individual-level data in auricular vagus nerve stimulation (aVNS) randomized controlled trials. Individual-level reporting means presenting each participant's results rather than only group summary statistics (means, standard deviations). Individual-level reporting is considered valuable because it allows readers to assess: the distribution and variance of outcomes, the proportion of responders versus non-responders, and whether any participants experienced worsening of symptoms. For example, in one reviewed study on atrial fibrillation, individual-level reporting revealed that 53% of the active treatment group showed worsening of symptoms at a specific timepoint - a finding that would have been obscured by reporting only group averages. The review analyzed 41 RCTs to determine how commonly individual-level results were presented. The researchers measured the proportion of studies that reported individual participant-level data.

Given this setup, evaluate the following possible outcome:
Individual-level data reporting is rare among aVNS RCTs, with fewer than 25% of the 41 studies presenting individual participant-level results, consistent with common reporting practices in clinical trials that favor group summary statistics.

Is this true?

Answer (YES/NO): YES